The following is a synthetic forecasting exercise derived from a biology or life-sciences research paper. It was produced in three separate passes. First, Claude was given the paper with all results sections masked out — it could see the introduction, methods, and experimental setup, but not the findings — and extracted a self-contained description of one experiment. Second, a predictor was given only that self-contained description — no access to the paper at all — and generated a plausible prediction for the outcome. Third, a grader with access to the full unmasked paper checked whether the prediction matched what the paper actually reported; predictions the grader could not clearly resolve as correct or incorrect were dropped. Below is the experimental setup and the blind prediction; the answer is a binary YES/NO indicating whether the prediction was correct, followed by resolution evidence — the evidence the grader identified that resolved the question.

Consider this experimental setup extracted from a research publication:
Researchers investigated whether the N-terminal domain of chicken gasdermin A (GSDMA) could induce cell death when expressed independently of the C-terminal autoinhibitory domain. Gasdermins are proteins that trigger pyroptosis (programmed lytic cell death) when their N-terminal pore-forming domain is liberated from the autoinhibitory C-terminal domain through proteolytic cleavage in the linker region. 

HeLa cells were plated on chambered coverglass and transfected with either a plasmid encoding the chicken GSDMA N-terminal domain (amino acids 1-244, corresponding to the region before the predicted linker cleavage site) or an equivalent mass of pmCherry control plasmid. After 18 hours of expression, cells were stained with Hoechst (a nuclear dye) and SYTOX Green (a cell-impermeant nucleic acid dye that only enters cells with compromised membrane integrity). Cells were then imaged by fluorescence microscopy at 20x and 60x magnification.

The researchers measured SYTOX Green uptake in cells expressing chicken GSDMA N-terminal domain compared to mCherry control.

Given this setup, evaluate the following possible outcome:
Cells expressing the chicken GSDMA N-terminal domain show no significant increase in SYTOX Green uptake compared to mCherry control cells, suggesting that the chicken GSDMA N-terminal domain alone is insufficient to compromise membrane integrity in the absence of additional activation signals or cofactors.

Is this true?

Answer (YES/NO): NO